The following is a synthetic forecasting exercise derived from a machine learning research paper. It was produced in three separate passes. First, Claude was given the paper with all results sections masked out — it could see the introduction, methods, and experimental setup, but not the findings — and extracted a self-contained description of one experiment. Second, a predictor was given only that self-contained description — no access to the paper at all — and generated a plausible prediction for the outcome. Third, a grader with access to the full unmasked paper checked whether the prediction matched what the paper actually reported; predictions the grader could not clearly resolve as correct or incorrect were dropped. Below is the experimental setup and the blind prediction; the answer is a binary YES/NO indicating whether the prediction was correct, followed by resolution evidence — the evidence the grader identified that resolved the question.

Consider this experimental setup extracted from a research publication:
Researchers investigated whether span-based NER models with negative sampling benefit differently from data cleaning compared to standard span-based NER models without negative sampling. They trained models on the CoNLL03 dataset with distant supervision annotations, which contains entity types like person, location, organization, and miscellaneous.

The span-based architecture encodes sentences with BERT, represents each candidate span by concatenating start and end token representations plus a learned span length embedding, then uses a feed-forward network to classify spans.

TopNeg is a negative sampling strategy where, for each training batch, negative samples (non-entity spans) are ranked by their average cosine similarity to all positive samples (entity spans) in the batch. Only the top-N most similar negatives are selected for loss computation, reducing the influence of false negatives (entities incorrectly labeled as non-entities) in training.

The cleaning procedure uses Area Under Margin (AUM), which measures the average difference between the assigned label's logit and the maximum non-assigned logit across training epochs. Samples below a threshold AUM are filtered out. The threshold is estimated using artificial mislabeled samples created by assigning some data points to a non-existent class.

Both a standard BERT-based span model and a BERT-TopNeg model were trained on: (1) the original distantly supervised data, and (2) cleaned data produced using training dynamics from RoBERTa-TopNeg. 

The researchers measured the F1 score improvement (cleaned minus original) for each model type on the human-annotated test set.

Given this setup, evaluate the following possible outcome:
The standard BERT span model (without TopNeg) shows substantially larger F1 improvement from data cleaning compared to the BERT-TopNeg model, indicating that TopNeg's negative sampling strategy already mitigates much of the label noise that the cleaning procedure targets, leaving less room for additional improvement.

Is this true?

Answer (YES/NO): YES